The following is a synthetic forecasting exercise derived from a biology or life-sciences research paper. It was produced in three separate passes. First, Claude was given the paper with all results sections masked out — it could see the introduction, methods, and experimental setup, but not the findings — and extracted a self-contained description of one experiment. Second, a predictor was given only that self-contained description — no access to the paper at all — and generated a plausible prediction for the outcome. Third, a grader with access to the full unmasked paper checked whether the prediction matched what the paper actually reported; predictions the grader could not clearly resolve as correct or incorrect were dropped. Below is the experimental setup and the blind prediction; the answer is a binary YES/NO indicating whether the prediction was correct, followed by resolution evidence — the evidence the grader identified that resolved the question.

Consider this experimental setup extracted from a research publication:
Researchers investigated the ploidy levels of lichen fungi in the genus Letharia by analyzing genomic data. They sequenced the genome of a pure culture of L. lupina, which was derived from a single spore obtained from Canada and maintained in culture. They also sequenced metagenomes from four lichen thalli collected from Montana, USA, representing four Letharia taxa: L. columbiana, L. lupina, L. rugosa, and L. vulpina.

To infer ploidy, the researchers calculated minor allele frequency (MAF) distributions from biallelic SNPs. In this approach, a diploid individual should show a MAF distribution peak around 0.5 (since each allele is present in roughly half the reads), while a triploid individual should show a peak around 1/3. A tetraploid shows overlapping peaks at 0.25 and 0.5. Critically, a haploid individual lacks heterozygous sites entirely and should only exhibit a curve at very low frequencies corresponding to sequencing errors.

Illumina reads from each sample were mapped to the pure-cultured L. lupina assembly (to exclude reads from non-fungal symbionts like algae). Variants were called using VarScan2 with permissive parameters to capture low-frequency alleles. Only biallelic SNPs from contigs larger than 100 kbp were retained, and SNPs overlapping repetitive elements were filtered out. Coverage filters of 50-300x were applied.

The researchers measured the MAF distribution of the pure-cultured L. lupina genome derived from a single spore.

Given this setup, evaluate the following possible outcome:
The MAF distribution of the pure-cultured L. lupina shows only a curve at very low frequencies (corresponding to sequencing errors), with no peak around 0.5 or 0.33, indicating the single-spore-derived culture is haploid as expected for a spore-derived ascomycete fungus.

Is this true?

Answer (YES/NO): YES